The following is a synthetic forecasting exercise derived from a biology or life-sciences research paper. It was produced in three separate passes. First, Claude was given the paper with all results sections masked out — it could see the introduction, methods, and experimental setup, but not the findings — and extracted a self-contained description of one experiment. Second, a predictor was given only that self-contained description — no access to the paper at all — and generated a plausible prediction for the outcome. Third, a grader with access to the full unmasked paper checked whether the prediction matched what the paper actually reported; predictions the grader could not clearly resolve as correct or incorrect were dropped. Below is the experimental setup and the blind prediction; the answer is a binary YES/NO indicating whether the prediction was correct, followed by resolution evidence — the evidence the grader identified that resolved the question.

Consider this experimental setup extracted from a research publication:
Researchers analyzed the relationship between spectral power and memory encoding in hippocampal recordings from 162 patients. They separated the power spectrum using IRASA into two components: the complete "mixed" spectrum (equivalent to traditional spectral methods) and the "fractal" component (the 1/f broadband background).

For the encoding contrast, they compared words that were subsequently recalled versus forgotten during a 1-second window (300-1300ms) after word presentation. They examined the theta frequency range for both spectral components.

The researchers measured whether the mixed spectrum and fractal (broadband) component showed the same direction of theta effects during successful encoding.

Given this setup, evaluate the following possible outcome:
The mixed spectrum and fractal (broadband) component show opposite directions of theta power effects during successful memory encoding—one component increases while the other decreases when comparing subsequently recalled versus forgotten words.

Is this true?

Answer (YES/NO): NO